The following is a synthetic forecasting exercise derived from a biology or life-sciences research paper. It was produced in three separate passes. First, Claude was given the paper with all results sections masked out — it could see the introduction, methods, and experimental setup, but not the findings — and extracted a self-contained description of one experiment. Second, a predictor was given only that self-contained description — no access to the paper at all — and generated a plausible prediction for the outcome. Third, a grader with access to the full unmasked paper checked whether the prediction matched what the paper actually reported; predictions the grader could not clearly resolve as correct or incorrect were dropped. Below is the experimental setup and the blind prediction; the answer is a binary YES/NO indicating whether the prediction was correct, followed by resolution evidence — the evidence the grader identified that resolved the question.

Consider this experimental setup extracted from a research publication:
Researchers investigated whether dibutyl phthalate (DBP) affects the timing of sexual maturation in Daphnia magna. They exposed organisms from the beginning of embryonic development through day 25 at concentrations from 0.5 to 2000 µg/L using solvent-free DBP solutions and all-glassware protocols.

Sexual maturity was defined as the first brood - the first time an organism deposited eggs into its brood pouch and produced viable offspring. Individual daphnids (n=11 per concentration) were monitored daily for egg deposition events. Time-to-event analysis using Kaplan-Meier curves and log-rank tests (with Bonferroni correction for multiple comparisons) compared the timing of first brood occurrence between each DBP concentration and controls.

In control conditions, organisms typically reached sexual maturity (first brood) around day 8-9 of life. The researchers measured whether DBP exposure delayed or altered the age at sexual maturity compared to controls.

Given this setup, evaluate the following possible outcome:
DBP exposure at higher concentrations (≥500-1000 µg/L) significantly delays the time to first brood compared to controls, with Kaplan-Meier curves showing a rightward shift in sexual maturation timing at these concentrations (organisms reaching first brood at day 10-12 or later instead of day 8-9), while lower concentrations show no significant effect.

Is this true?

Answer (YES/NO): NO